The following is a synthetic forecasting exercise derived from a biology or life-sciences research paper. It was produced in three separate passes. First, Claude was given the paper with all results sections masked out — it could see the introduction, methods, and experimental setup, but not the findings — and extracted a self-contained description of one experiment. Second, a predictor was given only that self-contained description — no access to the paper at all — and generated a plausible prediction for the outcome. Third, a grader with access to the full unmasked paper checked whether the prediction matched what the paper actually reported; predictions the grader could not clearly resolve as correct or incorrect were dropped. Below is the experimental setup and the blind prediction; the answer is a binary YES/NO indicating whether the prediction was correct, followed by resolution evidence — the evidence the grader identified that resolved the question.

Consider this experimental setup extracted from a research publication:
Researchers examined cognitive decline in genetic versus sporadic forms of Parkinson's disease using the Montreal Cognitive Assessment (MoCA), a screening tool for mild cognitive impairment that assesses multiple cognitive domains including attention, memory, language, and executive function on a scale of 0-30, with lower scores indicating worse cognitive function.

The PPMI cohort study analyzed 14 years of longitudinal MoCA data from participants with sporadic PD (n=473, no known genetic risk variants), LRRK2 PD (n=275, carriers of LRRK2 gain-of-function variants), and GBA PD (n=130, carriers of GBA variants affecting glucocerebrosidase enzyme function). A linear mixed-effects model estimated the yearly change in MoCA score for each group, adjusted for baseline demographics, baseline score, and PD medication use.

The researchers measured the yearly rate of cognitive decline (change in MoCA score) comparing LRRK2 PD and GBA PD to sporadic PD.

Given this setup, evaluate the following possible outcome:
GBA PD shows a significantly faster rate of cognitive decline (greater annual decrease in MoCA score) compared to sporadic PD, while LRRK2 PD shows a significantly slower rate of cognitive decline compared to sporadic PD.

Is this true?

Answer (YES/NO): NO